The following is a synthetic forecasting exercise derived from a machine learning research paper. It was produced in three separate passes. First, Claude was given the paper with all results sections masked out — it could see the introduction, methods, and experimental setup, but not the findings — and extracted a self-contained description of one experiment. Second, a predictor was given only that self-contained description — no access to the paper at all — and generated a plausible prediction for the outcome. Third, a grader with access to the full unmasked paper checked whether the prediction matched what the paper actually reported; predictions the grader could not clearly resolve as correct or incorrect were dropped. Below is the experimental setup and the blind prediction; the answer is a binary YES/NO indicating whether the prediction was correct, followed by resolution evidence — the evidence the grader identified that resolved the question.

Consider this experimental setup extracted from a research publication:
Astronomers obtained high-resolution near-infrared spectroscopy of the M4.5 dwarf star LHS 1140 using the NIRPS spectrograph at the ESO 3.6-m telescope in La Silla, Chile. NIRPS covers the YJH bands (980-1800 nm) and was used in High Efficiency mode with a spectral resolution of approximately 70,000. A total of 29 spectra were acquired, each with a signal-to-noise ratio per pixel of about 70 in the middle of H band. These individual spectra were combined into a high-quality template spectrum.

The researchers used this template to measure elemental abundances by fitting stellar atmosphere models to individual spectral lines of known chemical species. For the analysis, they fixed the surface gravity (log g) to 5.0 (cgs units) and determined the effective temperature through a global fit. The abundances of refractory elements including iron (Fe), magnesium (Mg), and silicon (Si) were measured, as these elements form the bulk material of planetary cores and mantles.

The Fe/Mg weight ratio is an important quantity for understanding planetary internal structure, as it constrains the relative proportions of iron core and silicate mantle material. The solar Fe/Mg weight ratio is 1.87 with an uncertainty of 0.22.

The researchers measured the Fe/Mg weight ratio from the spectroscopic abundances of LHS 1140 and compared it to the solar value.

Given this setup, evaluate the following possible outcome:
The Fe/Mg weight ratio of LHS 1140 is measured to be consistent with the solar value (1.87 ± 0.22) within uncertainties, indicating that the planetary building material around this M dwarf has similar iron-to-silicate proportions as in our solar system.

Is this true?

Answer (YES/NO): NO